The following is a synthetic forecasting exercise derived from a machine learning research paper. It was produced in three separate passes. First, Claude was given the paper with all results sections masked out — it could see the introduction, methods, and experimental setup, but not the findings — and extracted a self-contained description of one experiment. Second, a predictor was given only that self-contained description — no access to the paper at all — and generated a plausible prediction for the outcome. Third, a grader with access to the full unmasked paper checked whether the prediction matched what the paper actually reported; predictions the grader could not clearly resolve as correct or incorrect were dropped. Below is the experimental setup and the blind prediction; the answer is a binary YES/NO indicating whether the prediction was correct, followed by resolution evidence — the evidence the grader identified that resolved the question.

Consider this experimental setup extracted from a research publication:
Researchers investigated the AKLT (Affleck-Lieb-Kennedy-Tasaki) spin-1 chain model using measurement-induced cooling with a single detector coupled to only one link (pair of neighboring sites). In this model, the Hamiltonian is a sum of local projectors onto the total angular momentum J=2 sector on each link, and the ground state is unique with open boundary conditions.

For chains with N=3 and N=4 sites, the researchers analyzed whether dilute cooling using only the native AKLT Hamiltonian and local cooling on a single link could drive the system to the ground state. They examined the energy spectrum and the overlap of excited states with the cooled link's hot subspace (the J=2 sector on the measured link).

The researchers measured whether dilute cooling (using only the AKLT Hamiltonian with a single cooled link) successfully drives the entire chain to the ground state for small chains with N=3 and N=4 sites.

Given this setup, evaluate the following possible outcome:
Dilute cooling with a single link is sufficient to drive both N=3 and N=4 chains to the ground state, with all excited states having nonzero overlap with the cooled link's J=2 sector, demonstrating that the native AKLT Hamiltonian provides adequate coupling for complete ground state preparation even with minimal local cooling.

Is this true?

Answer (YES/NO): NO